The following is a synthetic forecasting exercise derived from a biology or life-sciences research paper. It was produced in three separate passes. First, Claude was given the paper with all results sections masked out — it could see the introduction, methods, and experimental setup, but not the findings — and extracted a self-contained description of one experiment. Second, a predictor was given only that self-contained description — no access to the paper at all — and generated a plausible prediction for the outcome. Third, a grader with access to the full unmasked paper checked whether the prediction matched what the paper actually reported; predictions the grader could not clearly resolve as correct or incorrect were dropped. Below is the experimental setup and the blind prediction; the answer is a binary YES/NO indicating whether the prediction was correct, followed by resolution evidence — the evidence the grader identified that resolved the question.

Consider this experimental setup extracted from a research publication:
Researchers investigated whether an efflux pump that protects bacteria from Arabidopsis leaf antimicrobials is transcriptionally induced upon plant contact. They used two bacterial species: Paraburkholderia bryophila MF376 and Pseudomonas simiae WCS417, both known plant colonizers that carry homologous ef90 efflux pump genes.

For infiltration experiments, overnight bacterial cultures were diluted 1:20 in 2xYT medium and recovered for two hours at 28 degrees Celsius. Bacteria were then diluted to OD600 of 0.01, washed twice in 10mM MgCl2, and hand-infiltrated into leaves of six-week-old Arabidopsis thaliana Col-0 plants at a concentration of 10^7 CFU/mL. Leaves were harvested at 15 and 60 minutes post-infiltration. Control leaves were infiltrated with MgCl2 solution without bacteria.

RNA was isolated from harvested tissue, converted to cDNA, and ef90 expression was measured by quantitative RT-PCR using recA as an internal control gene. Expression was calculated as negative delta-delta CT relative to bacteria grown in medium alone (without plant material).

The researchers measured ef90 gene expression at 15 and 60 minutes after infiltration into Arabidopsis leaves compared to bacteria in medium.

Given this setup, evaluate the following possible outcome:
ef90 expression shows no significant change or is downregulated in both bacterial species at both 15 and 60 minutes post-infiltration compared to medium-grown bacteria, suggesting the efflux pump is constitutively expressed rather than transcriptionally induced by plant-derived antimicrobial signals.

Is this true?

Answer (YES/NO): NO